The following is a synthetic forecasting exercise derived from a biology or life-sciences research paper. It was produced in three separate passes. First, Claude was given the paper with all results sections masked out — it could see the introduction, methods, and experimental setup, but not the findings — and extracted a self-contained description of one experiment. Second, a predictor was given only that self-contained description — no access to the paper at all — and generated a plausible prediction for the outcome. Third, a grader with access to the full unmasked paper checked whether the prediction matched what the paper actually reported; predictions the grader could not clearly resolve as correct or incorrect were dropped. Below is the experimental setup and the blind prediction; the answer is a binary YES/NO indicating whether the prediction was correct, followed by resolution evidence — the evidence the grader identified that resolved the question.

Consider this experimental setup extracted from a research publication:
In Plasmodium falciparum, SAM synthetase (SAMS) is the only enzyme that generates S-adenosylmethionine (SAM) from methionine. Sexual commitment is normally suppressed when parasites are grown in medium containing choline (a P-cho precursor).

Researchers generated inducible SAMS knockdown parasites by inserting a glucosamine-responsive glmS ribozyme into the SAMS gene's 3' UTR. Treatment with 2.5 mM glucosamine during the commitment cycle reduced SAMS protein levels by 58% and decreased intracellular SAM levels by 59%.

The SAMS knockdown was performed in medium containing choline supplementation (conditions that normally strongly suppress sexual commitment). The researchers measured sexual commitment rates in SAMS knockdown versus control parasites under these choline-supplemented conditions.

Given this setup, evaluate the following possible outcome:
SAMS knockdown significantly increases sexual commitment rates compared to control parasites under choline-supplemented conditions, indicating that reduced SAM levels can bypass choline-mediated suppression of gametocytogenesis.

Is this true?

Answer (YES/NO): YES